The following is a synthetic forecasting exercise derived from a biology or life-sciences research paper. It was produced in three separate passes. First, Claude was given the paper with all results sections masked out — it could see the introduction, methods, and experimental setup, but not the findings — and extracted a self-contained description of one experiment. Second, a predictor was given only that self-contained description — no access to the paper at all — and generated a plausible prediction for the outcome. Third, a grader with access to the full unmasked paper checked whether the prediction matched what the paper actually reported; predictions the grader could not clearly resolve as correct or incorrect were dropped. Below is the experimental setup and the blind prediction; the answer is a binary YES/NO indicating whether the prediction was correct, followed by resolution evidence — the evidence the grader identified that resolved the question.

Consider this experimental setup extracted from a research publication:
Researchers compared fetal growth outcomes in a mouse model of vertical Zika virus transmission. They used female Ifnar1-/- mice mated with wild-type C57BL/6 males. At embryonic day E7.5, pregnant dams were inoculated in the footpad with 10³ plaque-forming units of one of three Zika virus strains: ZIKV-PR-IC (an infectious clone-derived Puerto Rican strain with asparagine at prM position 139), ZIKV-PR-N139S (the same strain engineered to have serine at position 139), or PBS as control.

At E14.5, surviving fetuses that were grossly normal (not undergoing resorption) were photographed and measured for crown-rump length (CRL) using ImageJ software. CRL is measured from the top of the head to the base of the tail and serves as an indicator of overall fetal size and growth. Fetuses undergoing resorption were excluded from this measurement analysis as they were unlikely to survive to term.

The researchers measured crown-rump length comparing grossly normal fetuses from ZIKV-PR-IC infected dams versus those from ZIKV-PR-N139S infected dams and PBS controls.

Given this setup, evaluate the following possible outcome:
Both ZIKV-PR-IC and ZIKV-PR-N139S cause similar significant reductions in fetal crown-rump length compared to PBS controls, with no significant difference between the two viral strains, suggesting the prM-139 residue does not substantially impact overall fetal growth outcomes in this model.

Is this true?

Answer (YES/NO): NO